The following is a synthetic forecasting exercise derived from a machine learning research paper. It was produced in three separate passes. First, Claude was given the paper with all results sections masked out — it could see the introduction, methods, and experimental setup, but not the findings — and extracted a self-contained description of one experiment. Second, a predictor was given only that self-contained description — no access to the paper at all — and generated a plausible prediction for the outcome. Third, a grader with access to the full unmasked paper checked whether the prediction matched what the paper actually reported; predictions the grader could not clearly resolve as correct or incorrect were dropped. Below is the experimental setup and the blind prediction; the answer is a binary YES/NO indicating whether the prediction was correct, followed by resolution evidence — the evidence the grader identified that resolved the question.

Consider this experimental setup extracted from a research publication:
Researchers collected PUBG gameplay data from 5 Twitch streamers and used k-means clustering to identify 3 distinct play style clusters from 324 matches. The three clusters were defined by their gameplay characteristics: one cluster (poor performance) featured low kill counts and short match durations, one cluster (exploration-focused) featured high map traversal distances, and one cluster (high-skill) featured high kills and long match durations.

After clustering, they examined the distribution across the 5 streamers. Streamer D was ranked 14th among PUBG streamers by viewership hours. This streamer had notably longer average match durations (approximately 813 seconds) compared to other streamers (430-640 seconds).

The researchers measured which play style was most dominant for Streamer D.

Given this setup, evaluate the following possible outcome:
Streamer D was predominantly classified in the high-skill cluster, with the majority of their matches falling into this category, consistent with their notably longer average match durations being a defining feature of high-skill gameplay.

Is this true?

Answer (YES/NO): NO